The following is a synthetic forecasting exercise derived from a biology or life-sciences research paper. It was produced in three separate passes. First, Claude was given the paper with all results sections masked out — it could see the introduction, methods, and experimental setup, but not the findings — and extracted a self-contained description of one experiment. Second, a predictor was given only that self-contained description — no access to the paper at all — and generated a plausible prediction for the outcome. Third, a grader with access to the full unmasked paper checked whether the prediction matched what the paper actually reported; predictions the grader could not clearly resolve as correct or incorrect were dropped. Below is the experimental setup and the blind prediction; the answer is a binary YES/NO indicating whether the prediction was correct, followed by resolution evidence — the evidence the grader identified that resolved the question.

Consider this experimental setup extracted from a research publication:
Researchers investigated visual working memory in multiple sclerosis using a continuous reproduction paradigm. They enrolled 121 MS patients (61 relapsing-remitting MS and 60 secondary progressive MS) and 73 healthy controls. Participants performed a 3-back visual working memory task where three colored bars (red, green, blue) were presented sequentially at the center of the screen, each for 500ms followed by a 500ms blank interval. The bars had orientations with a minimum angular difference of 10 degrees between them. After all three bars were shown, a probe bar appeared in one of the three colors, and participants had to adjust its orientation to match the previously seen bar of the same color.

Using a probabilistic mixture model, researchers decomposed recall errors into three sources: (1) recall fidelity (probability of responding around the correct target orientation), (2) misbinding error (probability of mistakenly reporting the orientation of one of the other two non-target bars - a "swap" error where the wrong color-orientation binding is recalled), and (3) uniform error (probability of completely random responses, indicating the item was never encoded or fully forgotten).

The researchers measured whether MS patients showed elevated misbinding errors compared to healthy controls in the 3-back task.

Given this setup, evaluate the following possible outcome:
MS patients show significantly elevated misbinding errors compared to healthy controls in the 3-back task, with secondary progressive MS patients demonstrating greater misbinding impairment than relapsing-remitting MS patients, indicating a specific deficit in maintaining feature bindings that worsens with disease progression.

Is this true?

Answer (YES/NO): NO